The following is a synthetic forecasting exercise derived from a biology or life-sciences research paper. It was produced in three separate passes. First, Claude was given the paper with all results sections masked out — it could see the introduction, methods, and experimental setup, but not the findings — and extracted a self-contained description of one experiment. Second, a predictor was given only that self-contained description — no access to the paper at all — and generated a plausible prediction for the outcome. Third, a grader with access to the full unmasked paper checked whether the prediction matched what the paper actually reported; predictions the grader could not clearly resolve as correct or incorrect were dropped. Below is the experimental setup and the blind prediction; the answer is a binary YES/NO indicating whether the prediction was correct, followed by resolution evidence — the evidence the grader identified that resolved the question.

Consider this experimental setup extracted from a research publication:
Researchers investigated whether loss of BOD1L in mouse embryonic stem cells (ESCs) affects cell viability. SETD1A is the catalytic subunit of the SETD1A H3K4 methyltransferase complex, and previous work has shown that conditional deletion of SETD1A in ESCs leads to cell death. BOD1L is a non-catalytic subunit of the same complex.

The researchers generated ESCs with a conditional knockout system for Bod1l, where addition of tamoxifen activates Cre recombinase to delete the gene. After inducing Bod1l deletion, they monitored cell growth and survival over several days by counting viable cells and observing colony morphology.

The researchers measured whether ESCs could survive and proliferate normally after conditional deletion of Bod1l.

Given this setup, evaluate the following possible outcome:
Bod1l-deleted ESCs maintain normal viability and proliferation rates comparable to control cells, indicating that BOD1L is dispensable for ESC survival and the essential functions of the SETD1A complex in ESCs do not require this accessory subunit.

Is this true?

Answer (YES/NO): NO